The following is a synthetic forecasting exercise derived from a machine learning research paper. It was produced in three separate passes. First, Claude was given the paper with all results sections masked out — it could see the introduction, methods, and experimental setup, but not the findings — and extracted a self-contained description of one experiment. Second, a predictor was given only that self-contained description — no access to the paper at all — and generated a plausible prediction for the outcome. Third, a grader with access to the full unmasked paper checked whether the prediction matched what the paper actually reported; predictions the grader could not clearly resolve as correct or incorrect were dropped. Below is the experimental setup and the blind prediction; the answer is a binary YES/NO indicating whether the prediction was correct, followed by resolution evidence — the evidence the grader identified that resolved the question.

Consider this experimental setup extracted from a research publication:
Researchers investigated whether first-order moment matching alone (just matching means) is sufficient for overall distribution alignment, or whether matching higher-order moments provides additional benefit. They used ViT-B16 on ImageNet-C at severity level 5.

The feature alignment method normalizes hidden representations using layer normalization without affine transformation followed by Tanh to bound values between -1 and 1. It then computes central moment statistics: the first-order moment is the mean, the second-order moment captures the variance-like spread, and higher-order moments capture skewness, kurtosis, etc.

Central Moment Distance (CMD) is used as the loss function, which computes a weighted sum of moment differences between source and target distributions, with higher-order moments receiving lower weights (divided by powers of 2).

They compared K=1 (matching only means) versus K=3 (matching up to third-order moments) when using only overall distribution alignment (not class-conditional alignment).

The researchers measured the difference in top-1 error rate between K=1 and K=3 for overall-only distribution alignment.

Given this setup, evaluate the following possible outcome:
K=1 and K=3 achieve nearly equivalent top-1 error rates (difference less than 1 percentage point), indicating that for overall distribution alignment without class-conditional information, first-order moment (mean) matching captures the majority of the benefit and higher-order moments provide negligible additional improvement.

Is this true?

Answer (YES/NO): YES